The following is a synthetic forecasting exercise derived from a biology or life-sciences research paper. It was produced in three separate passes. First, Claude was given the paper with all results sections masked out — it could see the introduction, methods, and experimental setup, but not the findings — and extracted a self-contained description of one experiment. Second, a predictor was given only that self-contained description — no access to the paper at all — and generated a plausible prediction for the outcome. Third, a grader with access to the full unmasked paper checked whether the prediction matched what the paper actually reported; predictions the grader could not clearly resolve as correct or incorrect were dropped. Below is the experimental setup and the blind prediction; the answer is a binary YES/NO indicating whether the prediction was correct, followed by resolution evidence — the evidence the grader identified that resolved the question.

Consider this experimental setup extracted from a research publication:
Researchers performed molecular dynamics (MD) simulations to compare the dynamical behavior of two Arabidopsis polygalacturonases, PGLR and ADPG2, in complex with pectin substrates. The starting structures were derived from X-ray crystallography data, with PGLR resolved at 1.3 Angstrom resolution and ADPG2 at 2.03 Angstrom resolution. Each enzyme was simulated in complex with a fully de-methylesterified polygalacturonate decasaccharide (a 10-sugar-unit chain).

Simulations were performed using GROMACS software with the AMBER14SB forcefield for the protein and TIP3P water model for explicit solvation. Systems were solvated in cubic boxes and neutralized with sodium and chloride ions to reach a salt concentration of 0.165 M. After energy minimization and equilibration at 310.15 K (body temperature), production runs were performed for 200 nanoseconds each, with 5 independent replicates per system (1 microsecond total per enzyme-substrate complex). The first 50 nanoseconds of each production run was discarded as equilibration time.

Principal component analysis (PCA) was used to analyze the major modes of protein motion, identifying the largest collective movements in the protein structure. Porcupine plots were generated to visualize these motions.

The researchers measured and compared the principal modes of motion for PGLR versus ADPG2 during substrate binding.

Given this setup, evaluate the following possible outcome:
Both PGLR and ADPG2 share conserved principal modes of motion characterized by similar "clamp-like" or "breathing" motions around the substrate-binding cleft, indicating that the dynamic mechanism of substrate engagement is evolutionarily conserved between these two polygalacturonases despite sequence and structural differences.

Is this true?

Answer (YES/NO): NO